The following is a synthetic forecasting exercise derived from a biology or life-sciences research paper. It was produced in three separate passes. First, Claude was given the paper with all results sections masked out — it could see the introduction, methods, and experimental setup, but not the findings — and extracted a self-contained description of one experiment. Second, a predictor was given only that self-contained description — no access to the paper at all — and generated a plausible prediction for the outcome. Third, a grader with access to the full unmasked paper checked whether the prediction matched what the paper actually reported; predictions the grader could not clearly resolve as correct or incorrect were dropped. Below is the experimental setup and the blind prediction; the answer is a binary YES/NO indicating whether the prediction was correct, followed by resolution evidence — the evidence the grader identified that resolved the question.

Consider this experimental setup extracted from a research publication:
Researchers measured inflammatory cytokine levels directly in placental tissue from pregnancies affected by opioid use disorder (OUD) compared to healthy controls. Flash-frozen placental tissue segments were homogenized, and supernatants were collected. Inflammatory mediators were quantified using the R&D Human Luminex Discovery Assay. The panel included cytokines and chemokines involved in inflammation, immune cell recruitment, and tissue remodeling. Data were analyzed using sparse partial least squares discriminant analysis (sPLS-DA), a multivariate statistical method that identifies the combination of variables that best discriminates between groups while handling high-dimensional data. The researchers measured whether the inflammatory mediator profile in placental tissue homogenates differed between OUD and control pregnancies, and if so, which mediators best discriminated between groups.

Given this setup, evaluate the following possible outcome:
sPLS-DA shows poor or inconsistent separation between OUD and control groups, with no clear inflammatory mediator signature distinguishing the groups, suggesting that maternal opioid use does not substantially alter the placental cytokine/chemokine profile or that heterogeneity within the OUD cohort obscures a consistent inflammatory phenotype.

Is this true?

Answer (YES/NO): NO